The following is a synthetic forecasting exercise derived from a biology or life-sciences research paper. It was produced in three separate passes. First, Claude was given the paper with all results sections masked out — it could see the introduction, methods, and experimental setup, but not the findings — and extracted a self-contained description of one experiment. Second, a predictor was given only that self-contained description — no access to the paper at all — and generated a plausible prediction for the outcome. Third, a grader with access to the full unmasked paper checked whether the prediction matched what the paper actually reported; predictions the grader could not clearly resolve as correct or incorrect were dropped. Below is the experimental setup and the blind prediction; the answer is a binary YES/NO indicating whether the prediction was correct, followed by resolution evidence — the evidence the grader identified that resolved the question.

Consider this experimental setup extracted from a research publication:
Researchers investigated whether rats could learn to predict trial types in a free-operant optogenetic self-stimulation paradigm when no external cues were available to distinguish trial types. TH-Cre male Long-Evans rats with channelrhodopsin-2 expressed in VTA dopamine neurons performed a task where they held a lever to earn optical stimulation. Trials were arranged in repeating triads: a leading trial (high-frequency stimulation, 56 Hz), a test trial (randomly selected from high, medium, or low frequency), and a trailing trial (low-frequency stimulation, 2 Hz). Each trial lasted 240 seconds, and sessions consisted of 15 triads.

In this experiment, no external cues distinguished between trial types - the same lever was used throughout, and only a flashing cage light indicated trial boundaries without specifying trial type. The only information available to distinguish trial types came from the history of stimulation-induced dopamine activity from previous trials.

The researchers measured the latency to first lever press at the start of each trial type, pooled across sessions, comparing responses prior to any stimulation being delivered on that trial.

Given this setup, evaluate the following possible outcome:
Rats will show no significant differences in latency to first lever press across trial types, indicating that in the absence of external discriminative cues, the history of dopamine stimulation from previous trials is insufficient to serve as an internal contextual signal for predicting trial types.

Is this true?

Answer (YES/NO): NO